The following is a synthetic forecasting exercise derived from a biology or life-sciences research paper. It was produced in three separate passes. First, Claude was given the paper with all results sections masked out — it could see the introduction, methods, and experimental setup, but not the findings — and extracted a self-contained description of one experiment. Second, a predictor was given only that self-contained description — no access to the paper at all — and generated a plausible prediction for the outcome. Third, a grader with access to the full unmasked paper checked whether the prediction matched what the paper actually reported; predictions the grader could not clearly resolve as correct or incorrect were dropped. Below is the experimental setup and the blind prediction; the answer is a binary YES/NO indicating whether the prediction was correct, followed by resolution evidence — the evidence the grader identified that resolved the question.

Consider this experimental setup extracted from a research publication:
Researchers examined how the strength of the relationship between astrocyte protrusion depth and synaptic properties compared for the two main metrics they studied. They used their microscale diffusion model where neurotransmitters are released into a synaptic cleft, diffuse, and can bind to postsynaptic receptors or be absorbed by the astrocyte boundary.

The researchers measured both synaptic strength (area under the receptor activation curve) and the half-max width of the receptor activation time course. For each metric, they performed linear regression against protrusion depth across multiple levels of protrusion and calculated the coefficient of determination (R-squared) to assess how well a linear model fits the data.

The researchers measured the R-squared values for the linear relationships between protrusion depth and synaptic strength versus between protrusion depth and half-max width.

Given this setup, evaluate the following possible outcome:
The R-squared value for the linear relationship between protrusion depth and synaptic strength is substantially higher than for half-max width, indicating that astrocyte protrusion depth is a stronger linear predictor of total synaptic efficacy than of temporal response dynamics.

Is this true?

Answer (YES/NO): NO